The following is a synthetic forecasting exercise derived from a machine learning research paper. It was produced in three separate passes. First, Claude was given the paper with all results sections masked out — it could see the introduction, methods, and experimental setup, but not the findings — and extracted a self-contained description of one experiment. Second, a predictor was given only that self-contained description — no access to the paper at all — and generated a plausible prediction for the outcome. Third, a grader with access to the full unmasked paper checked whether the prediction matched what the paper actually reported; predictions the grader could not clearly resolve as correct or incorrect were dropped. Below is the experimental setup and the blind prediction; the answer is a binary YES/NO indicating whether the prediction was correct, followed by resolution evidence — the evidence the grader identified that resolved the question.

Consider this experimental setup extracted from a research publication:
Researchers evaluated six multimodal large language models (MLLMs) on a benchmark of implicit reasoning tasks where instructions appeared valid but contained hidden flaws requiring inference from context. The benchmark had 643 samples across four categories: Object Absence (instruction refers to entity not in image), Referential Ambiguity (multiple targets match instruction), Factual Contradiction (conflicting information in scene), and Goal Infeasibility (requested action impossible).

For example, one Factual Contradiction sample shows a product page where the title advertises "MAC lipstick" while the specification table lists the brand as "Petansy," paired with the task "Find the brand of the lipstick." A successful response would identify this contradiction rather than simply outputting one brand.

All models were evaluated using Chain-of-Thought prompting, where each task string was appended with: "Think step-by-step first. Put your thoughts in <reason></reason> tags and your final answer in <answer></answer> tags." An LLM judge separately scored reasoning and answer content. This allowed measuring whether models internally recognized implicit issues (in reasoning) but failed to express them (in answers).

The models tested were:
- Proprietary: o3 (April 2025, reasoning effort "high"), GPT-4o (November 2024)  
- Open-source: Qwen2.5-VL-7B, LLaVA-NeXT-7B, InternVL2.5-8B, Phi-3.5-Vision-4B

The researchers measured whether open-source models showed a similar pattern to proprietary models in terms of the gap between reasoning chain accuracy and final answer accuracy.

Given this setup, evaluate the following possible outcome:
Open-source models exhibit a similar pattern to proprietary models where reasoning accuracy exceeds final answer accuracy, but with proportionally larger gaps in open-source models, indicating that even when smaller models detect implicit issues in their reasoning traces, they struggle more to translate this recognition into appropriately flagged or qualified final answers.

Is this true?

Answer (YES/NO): NO